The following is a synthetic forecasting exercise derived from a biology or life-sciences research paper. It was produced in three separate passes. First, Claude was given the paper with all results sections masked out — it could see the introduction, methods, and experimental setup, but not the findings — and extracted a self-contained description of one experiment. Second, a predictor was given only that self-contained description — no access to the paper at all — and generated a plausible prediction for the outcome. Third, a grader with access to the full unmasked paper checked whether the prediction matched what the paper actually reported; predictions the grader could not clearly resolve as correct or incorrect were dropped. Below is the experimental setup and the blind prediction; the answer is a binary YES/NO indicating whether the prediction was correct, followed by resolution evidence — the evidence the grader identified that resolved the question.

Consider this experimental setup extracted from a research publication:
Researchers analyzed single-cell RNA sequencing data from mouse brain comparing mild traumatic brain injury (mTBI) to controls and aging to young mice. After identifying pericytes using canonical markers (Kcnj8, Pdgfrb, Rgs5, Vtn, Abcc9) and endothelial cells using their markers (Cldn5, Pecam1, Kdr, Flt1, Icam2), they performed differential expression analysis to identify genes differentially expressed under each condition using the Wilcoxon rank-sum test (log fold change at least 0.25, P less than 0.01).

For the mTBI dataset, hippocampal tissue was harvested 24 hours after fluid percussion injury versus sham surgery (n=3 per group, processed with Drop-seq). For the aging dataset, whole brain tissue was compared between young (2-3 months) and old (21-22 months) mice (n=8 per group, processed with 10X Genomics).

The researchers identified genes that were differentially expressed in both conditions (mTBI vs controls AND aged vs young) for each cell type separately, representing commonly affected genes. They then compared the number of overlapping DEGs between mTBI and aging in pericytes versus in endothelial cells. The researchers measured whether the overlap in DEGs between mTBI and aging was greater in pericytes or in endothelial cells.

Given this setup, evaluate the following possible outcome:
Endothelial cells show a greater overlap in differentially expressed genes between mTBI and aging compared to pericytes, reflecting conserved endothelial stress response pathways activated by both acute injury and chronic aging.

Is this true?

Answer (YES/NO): YES